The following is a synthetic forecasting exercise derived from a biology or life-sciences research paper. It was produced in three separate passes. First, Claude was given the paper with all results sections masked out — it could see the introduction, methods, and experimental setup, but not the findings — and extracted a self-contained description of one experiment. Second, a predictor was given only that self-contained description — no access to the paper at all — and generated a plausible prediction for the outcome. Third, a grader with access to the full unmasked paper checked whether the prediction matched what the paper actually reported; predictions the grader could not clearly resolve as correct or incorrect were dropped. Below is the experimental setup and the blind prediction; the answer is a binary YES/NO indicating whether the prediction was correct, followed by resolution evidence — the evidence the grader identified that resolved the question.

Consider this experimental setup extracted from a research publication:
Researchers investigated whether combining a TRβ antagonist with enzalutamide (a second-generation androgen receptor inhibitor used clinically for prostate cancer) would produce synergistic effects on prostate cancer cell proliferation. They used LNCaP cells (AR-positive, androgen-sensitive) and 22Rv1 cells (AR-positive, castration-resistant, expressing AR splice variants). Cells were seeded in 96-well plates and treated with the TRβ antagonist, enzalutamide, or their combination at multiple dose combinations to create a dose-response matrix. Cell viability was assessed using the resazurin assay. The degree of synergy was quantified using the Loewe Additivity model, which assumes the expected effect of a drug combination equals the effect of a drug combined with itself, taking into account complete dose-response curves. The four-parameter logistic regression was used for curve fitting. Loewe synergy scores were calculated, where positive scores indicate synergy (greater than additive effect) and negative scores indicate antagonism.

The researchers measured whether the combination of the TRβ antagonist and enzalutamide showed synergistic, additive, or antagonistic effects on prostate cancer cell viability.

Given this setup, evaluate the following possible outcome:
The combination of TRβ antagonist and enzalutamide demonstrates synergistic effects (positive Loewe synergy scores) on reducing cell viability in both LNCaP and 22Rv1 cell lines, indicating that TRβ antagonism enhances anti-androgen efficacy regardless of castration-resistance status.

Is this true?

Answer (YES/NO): NO